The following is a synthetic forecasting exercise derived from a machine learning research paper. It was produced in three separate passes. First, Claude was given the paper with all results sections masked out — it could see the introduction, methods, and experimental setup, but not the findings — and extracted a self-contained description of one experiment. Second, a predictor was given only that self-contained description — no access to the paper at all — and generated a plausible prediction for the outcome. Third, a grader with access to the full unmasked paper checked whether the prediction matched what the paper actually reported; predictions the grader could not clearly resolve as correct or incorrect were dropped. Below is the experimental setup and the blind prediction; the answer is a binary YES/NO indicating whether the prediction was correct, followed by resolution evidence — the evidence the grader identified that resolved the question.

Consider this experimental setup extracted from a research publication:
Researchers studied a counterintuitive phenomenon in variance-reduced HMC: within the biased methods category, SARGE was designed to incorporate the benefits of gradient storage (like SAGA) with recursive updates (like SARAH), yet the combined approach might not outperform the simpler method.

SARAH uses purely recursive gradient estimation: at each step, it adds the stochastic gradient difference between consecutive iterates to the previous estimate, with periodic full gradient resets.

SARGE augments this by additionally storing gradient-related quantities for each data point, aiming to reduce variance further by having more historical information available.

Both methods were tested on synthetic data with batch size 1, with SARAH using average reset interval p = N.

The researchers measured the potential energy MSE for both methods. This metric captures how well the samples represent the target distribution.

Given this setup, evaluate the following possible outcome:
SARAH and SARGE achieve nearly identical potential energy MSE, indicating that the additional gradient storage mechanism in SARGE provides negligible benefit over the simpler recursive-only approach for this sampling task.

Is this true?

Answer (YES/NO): NO